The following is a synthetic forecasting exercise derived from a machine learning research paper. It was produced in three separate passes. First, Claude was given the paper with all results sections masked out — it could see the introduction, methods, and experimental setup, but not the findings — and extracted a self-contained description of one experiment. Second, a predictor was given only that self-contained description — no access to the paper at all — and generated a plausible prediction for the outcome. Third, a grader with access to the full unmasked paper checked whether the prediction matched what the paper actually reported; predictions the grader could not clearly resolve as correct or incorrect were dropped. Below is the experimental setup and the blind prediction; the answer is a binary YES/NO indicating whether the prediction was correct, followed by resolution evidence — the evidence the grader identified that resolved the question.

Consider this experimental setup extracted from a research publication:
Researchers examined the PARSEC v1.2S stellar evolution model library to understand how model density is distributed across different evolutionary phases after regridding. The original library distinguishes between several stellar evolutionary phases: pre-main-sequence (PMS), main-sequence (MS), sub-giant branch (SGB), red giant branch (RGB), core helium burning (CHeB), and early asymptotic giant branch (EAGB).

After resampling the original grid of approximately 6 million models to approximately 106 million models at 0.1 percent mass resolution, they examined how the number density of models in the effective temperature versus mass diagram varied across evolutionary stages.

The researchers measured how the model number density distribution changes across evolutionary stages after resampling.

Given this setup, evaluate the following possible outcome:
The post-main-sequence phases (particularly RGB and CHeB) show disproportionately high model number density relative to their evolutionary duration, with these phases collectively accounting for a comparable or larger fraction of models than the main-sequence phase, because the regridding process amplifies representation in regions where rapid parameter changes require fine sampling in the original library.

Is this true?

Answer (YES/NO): NO